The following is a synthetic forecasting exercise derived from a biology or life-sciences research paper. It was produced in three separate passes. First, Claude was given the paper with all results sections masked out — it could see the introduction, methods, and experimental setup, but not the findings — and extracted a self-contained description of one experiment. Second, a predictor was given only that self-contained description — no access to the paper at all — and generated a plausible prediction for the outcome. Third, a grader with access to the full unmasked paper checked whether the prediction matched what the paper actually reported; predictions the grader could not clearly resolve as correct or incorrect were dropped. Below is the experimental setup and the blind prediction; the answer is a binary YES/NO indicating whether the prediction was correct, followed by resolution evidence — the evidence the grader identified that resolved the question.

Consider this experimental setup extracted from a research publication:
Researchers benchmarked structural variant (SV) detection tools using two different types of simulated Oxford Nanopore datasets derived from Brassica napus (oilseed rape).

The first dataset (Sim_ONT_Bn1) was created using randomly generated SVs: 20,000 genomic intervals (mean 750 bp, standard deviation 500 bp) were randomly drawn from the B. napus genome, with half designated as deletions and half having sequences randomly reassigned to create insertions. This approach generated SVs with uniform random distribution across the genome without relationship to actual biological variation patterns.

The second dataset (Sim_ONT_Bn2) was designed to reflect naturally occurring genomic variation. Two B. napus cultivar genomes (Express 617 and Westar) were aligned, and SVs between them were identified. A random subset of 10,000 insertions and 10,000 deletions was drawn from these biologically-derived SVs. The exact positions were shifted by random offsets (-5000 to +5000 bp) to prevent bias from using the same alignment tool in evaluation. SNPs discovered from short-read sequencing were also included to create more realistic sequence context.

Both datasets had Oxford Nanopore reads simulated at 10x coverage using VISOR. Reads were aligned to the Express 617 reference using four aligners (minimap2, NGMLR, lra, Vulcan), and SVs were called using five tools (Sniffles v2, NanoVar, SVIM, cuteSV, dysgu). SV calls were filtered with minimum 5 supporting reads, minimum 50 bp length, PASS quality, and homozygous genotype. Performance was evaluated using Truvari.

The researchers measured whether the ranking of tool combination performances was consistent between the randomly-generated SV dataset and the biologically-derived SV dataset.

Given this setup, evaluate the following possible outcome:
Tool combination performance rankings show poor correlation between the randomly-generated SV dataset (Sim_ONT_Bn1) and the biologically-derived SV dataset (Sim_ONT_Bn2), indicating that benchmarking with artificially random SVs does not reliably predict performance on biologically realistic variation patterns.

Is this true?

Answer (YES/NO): NO